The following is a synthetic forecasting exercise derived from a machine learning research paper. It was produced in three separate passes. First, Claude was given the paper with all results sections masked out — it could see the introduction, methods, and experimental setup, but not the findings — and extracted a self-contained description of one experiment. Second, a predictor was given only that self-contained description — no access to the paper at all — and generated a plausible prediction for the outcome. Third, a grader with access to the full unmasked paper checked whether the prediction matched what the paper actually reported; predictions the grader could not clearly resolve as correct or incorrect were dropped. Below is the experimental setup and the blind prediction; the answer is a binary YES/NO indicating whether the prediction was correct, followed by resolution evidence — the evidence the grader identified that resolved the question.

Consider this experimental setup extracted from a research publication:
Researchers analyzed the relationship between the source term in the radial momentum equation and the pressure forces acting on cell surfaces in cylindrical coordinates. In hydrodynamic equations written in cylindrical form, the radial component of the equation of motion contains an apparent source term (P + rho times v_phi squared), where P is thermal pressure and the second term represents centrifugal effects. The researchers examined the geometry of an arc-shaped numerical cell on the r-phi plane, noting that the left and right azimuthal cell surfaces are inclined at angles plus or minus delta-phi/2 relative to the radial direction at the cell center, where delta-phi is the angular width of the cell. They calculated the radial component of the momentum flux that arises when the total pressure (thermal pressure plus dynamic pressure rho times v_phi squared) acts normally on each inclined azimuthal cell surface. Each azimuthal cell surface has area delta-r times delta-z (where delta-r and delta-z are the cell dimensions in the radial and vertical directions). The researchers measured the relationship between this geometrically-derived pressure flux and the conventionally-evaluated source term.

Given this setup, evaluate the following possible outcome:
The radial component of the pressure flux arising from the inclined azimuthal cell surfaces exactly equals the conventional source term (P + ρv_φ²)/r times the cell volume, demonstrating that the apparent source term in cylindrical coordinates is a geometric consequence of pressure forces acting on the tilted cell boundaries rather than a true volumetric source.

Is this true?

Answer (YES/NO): NO